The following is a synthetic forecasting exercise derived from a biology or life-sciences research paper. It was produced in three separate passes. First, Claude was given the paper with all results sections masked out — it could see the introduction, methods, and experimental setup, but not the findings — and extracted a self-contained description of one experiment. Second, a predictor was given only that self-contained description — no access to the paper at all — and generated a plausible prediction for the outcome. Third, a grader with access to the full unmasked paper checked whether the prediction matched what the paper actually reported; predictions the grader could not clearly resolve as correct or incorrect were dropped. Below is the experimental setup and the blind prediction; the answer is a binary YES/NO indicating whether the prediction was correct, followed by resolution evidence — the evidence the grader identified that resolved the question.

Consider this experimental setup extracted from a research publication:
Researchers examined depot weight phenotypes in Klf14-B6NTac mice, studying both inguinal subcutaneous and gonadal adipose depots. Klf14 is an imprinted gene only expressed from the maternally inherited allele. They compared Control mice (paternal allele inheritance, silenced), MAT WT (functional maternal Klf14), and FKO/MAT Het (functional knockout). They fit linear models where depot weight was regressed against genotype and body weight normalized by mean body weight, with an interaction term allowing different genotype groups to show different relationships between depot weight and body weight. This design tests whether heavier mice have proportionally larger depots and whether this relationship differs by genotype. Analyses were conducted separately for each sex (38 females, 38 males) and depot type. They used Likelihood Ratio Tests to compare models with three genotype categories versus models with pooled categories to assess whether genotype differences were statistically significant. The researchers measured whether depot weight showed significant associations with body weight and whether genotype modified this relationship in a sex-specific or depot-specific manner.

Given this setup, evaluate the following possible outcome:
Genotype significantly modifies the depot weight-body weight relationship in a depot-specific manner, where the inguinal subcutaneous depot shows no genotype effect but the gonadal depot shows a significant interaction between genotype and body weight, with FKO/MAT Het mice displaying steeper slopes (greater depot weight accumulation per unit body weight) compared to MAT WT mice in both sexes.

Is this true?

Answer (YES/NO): NO